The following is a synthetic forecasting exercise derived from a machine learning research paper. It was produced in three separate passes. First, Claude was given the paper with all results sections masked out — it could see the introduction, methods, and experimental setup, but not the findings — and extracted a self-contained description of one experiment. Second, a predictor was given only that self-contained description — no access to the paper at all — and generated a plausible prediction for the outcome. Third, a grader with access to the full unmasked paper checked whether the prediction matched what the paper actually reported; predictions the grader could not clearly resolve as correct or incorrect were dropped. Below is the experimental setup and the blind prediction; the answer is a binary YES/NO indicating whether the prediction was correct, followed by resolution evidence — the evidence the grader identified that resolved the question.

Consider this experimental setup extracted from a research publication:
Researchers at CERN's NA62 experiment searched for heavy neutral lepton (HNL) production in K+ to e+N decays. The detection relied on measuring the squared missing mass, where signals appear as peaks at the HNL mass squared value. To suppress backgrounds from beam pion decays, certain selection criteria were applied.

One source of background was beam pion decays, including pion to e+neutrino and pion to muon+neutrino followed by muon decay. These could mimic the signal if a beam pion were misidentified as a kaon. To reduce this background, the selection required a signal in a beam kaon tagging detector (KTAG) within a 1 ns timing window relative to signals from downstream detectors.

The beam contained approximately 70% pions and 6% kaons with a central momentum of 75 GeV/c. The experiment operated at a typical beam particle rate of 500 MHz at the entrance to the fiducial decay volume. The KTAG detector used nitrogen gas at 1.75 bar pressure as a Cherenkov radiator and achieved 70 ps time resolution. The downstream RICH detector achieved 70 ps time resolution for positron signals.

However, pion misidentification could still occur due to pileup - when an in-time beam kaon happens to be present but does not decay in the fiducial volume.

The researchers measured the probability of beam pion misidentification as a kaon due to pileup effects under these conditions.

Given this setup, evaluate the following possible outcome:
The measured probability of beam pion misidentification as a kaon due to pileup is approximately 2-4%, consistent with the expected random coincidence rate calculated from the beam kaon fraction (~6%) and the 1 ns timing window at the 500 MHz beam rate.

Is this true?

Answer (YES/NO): NO